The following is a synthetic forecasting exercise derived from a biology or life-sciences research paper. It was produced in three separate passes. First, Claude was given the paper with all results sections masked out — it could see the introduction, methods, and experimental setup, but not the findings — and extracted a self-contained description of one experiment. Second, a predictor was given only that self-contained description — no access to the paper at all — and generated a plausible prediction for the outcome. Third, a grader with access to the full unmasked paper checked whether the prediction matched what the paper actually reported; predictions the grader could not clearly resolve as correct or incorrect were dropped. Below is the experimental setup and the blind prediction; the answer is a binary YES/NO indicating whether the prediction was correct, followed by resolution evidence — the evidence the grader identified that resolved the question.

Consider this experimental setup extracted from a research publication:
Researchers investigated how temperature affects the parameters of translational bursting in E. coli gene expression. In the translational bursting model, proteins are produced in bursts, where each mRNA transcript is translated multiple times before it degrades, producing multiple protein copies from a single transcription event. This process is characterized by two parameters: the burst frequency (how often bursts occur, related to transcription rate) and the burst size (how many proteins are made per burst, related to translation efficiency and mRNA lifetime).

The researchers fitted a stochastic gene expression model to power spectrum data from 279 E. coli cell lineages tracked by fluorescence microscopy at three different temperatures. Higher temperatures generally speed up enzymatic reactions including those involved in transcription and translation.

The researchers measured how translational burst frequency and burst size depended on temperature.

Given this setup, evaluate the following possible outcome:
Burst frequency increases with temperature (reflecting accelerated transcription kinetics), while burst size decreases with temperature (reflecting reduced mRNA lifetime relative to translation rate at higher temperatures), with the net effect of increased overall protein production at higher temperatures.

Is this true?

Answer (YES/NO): NO